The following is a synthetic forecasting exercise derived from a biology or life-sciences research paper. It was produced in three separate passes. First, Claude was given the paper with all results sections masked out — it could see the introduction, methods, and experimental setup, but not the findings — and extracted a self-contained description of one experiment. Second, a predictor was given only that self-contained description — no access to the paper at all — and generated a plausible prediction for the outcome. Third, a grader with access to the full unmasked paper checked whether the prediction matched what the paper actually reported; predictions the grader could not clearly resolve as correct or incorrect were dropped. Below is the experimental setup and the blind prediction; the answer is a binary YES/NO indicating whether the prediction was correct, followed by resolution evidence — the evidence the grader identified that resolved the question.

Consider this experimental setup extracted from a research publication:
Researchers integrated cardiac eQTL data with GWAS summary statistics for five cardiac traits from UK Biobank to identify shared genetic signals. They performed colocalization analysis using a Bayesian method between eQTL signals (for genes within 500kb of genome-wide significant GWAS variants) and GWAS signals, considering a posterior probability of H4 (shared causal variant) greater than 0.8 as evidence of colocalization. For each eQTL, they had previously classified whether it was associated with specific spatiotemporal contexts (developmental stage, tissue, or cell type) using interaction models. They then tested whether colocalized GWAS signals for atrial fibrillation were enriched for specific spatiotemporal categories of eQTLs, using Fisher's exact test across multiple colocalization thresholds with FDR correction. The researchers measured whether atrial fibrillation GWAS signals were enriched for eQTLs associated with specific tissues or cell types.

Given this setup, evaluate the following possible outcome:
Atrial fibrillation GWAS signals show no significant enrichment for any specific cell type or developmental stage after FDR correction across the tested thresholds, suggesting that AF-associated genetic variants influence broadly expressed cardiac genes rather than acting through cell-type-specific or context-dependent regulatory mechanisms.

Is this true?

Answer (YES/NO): NO